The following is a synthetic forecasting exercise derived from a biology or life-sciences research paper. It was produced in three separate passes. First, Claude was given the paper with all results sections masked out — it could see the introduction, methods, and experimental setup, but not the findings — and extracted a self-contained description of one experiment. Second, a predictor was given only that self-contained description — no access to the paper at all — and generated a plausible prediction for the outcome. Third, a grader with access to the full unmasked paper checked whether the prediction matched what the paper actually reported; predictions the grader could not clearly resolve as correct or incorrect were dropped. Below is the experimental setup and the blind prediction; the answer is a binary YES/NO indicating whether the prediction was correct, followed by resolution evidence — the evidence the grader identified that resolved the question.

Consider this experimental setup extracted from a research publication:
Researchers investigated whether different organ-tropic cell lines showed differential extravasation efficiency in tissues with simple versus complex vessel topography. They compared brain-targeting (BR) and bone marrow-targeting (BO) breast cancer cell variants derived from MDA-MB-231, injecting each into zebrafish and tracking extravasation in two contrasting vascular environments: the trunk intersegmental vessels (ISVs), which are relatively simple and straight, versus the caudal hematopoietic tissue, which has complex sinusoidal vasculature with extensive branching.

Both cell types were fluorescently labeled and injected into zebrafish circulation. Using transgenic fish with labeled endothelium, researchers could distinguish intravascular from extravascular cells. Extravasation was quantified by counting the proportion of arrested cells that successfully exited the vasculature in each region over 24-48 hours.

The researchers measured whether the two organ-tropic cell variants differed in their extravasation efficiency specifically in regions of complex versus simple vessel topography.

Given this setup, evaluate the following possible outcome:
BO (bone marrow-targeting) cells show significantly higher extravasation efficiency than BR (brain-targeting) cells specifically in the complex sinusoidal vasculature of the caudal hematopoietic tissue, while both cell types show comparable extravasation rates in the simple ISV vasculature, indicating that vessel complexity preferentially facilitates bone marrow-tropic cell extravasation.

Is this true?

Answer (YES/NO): NO